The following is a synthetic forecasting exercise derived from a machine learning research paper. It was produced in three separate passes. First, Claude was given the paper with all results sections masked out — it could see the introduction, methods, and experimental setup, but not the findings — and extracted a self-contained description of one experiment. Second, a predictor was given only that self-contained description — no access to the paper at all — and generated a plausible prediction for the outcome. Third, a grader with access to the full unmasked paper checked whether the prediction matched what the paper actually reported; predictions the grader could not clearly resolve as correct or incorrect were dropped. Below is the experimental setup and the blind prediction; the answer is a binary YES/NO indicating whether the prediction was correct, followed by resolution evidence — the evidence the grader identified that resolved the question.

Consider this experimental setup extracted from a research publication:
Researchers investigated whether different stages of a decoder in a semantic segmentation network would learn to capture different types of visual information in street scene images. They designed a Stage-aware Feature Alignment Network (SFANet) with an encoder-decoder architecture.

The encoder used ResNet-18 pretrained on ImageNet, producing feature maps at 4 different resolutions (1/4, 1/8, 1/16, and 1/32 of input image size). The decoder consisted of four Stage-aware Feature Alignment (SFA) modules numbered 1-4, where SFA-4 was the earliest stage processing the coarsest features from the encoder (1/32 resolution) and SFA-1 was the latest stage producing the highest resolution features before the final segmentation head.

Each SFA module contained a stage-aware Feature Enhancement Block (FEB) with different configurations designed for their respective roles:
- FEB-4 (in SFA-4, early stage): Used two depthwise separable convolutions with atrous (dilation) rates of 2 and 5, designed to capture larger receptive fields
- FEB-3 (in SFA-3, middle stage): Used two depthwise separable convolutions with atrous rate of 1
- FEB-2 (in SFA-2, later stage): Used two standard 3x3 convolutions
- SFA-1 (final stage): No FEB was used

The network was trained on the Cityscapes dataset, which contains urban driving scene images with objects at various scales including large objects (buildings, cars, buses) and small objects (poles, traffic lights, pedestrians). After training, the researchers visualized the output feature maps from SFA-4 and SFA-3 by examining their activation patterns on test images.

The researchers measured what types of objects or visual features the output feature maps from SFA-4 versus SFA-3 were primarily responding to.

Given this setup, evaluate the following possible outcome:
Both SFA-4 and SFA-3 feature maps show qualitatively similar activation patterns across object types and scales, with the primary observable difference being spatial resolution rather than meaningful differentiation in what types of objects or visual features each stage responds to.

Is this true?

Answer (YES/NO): NO